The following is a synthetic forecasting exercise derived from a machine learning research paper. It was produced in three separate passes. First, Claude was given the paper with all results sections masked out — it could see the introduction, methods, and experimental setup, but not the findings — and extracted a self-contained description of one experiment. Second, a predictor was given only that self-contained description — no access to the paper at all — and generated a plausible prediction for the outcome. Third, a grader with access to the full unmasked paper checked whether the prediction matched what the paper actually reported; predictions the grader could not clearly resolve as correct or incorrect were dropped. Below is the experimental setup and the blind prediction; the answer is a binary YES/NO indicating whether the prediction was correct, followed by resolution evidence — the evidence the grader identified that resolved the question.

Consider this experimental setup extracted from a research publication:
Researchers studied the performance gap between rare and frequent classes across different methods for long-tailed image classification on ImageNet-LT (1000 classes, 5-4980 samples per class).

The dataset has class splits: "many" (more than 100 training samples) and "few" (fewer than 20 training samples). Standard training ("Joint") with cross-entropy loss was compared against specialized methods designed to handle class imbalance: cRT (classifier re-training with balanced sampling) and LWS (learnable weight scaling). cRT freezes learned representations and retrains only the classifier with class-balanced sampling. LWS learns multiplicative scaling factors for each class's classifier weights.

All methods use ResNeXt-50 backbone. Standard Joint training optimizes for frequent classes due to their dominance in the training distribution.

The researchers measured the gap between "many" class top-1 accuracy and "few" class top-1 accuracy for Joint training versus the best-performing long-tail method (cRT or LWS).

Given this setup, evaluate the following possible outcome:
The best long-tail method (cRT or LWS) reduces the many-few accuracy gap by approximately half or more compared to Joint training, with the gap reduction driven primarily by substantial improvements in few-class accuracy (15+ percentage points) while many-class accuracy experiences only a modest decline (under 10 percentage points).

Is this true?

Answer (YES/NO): YES